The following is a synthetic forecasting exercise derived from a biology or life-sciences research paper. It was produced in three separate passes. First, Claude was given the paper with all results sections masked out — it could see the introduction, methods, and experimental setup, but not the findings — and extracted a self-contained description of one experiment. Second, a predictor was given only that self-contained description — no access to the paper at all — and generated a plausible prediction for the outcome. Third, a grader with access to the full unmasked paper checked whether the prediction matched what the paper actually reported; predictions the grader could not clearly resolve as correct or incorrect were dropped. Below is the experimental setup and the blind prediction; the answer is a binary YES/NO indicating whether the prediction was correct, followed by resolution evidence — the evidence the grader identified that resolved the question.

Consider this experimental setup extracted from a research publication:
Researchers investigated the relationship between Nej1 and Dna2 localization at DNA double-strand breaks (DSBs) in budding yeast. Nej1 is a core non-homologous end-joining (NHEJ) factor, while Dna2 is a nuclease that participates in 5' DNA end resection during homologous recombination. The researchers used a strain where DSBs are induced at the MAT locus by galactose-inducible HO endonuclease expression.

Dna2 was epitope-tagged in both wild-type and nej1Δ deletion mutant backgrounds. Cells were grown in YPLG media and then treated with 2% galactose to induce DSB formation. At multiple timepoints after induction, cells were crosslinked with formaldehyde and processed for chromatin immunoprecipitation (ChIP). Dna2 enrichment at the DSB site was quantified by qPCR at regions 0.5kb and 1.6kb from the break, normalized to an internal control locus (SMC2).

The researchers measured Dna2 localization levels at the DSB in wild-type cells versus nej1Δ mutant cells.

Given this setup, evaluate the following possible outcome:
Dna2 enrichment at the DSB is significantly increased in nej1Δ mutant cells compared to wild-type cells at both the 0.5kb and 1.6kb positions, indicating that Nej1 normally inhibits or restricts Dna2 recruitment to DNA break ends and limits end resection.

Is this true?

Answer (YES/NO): YES